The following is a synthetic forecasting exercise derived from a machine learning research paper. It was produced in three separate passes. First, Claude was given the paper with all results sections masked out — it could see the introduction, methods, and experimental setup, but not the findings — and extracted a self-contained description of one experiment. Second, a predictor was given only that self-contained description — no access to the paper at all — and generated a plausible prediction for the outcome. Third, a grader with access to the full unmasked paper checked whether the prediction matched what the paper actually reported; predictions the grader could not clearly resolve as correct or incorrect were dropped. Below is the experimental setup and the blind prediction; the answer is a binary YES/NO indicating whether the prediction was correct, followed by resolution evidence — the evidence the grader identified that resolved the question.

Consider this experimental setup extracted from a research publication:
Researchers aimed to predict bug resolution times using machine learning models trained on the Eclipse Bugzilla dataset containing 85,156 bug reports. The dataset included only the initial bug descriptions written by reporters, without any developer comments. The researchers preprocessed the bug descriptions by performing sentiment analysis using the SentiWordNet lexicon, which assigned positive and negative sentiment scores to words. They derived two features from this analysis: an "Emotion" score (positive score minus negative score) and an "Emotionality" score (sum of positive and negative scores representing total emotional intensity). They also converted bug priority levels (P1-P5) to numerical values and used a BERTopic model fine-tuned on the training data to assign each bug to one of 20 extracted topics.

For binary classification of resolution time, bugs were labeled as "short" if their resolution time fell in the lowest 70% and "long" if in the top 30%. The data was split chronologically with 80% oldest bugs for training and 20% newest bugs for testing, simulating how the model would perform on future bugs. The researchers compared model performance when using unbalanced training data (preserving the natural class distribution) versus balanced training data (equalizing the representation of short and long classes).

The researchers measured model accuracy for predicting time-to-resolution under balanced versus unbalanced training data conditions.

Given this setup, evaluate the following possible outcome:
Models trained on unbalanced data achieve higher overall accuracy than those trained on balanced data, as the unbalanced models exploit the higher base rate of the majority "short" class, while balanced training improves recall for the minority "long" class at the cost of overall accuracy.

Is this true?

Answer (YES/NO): YES